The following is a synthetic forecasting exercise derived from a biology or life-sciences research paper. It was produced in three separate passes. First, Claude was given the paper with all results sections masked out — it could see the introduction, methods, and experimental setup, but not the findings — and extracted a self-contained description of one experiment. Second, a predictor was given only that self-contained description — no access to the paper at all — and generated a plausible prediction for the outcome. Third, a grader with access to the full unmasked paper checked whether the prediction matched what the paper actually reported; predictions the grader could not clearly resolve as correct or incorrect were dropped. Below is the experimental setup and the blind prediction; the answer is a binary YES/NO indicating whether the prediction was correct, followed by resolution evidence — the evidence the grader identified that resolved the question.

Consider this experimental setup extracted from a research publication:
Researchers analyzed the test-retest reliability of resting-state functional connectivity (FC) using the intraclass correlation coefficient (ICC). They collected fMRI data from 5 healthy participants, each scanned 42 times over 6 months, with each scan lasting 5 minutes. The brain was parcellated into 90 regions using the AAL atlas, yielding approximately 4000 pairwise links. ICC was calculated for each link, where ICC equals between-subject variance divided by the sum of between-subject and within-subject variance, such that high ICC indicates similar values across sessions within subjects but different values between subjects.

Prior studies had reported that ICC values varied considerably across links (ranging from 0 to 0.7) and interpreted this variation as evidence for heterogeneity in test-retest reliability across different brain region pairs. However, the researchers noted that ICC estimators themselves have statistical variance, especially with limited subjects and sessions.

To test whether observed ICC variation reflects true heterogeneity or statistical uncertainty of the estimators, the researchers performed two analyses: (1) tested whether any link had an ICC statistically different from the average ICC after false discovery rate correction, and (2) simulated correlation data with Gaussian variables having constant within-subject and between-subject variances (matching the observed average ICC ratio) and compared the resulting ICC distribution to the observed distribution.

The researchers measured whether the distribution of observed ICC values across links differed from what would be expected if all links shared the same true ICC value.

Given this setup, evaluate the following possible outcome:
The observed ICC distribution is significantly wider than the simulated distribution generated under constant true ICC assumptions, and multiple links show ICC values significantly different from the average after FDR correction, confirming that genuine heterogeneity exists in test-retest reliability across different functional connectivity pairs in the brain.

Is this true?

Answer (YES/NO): NO